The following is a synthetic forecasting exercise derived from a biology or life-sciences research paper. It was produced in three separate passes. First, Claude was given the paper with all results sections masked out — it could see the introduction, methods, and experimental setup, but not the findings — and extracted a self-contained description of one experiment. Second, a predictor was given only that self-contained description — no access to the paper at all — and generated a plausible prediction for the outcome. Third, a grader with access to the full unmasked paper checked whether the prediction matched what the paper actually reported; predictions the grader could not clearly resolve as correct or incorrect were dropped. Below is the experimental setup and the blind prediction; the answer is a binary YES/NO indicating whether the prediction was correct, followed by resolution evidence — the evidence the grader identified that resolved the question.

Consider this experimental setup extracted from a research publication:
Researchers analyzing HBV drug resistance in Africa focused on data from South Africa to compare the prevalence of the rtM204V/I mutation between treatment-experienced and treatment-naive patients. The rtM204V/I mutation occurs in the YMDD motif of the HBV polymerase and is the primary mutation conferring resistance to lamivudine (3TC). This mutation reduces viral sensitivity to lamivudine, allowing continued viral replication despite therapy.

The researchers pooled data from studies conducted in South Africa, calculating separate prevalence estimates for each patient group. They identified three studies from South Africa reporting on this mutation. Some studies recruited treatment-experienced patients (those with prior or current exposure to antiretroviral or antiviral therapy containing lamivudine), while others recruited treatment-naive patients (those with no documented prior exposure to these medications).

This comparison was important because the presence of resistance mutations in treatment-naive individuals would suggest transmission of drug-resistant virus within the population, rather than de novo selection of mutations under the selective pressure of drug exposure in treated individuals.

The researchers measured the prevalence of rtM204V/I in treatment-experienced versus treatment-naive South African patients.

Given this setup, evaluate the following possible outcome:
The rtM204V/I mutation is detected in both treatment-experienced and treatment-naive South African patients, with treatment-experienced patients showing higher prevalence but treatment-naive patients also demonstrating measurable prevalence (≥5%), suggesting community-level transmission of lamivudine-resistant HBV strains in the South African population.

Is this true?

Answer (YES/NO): YES